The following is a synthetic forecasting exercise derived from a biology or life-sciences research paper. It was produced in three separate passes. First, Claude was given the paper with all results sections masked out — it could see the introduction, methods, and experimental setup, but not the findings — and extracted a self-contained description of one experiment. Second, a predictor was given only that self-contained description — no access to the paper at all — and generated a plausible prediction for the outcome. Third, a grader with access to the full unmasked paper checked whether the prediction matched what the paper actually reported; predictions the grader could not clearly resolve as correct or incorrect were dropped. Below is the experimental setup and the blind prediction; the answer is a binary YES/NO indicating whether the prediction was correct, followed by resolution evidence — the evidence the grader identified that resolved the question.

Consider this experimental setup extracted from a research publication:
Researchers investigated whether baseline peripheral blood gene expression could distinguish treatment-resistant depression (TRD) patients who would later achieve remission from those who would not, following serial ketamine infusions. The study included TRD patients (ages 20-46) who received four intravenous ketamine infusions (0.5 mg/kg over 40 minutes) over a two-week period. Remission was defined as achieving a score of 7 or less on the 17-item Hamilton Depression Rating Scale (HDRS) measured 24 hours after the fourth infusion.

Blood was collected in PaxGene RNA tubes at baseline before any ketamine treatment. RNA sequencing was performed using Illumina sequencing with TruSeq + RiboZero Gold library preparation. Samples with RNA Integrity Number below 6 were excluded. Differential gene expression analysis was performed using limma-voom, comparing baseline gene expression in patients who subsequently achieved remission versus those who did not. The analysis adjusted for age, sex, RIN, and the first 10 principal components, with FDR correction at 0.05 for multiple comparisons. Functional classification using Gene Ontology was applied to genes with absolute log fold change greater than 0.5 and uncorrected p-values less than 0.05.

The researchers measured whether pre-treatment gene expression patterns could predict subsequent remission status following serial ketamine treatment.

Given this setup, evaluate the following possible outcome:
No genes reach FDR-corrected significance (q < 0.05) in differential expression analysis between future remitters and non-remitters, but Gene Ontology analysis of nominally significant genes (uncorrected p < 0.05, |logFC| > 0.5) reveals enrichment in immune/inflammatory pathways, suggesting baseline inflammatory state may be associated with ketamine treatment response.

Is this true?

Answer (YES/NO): NO